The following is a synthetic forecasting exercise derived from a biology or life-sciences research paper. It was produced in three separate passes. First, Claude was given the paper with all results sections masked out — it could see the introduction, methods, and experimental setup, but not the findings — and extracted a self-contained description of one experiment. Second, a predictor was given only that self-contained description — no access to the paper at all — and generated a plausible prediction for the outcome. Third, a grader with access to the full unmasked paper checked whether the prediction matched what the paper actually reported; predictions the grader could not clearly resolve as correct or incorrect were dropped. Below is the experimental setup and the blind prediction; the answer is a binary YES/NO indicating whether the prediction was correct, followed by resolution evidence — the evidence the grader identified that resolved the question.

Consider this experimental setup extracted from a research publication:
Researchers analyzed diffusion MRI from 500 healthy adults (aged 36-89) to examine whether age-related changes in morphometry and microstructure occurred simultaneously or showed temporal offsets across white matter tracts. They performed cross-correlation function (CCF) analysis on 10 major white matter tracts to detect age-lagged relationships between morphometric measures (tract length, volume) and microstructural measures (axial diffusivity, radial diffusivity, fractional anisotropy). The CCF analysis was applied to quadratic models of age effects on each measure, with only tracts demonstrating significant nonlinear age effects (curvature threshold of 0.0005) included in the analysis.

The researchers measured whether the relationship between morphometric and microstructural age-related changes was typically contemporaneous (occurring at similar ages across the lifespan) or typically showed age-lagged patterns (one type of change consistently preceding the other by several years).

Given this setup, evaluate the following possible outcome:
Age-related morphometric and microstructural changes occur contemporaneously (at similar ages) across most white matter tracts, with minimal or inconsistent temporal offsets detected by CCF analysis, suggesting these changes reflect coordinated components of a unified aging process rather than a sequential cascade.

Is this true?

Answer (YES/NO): YES